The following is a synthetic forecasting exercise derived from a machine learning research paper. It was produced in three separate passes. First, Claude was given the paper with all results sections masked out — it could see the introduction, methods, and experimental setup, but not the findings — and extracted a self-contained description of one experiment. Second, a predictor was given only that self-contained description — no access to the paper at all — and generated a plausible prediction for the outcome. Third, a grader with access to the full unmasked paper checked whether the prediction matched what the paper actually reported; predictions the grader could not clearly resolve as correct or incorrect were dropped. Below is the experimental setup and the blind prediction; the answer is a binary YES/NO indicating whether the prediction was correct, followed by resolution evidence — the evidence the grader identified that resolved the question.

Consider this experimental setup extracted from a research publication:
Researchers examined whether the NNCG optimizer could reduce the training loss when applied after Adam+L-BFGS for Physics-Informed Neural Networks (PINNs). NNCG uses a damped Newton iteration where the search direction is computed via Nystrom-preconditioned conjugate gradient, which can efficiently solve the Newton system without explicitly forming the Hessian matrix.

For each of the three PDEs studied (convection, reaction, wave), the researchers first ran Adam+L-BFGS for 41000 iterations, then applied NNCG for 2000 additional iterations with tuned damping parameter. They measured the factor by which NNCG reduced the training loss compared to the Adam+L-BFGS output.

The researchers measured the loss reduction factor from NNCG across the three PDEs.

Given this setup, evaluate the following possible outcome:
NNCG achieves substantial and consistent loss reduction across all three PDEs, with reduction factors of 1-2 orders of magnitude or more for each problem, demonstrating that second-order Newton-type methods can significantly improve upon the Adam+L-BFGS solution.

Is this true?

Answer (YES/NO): YES